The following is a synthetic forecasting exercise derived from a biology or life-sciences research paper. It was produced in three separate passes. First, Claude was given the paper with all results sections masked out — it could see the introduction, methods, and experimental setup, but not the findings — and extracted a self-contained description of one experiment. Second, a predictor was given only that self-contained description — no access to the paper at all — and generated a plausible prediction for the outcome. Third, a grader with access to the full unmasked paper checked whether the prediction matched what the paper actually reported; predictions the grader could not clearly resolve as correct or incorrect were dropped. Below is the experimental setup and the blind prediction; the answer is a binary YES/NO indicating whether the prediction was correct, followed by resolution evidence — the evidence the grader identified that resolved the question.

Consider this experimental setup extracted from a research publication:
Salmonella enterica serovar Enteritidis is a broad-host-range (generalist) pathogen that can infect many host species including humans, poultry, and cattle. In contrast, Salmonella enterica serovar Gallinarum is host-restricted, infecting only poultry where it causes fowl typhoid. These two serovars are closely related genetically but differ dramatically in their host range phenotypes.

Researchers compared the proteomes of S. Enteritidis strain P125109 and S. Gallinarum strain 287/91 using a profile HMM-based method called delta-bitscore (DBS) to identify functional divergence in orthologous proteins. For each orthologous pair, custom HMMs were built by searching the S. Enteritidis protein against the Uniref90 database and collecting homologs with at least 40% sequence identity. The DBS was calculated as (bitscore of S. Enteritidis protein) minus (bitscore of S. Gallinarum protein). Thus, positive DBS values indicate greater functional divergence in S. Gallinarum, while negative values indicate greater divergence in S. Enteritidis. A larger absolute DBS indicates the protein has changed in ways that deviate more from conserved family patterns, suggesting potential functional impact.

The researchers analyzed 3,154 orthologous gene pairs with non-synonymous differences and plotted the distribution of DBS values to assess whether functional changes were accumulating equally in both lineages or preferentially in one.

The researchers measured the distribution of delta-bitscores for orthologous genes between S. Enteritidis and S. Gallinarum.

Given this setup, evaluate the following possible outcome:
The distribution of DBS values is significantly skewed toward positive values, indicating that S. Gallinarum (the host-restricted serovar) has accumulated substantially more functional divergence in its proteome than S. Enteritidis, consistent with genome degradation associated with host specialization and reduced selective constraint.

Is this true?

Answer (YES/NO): YES